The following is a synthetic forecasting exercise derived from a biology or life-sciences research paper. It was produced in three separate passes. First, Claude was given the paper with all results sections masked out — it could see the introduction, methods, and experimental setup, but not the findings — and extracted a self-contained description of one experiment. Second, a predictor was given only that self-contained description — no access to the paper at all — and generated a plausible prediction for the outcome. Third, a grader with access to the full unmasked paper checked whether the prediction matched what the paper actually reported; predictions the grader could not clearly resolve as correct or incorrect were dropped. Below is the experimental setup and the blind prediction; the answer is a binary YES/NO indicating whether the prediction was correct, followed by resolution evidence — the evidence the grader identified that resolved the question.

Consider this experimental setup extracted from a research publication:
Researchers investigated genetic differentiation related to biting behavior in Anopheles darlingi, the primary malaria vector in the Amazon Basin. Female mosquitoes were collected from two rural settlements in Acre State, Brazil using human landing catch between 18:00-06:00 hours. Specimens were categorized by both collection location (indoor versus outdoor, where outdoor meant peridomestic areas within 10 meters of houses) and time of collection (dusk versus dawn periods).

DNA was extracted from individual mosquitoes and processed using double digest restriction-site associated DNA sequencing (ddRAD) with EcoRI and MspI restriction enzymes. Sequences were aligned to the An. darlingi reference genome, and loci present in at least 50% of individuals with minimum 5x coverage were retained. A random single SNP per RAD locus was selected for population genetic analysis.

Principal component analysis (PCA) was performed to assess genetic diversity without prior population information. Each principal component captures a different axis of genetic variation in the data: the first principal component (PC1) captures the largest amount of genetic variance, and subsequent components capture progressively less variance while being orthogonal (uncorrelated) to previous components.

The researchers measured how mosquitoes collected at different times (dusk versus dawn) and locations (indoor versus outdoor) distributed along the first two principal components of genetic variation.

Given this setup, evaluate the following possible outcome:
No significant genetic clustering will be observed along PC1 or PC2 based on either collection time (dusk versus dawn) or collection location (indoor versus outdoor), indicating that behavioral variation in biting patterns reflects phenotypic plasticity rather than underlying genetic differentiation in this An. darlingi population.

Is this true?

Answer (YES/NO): NO